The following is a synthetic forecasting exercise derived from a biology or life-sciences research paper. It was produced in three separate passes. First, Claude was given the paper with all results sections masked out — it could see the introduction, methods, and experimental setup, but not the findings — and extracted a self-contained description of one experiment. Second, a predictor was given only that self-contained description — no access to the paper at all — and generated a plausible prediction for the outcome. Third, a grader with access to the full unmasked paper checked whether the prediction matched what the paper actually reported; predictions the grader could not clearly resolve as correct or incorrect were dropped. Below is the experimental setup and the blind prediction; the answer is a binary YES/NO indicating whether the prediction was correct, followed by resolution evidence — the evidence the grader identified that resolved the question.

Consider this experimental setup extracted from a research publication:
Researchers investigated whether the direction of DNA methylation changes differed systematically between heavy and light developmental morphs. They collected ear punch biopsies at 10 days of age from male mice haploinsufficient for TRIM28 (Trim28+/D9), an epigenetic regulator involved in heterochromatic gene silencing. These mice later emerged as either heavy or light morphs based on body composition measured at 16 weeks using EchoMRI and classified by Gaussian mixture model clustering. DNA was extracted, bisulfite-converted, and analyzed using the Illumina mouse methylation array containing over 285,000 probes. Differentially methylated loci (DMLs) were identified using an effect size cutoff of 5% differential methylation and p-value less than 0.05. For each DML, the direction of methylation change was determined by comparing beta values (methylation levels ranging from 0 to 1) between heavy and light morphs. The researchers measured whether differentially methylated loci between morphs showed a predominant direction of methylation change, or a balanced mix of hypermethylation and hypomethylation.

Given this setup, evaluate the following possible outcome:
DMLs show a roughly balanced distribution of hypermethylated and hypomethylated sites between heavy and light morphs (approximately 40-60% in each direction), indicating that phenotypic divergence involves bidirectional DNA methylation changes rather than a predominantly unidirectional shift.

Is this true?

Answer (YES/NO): NO